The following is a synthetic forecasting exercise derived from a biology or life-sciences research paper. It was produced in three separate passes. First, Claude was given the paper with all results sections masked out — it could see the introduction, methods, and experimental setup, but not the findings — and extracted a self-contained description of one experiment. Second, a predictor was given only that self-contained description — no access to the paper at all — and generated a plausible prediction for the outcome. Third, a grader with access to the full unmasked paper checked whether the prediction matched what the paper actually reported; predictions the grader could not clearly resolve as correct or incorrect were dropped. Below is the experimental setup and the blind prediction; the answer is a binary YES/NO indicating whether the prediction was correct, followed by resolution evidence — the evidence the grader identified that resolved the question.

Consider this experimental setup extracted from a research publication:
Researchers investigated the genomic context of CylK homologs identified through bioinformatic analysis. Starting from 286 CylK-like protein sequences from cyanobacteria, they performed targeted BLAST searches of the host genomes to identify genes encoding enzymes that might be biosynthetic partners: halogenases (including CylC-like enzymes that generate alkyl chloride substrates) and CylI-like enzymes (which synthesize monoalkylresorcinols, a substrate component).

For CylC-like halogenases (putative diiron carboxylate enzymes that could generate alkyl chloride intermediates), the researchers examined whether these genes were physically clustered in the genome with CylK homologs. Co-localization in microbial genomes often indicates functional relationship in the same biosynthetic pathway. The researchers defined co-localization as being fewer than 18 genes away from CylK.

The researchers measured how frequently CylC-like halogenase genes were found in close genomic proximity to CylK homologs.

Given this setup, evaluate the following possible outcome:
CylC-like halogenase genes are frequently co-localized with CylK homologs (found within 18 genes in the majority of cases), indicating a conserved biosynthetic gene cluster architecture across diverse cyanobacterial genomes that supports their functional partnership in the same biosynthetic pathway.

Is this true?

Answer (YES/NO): YES